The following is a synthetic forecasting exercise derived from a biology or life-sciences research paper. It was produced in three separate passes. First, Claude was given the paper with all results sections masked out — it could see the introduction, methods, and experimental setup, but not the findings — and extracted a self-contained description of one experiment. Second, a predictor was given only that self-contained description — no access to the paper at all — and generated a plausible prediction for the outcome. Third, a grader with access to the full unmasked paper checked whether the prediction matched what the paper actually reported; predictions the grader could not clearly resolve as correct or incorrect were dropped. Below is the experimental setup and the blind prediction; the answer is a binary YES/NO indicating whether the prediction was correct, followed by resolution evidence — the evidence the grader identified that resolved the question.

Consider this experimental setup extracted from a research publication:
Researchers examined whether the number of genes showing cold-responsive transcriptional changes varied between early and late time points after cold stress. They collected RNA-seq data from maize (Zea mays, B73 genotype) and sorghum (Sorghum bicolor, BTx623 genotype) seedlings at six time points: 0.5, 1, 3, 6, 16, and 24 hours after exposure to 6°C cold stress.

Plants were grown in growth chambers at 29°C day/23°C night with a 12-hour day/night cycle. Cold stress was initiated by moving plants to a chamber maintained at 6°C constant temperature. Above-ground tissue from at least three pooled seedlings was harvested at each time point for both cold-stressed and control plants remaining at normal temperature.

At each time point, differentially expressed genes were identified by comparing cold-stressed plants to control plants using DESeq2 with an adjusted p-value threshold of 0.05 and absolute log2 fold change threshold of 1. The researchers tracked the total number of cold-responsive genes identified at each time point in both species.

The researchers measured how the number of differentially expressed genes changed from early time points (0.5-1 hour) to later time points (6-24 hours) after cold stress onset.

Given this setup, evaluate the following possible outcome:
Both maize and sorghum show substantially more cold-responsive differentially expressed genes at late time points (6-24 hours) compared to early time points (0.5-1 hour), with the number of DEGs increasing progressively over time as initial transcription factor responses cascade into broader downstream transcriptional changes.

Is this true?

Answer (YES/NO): YES